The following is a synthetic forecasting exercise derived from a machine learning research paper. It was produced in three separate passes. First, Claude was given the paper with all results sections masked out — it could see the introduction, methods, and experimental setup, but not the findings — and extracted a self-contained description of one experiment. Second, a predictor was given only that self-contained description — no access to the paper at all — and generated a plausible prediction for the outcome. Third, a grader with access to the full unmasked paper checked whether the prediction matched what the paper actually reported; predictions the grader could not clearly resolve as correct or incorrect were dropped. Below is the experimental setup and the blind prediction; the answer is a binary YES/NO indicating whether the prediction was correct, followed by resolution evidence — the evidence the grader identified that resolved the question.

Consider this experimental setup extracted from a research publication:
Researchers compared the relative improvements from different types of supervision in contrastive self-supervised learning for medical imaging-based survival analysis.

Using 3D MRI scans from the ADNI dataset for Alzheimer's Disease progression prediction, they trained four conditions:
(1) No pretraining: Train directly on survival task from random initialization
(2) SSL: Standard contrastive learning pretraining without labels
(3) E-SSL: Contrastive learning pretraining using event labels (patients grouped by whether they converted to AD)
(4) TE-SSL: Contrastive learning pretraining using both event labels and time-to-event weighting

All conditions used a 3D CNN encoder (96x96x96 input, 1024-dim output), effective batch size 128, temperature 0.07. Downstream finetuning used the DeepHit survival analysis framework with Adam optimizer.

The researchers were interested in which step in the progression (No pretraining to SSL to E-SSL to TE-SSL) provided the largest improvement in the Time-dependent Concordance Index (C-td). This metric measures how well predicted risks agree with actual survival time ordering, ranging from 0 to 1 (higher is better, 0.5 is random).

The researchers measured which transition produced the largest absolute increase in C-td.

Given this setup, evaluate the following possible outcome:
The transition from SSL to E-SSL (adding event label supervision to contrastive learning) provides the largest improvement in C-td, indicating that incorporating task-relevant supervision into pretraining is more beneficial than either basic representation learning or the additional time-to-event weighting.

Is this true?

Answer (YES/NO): YES